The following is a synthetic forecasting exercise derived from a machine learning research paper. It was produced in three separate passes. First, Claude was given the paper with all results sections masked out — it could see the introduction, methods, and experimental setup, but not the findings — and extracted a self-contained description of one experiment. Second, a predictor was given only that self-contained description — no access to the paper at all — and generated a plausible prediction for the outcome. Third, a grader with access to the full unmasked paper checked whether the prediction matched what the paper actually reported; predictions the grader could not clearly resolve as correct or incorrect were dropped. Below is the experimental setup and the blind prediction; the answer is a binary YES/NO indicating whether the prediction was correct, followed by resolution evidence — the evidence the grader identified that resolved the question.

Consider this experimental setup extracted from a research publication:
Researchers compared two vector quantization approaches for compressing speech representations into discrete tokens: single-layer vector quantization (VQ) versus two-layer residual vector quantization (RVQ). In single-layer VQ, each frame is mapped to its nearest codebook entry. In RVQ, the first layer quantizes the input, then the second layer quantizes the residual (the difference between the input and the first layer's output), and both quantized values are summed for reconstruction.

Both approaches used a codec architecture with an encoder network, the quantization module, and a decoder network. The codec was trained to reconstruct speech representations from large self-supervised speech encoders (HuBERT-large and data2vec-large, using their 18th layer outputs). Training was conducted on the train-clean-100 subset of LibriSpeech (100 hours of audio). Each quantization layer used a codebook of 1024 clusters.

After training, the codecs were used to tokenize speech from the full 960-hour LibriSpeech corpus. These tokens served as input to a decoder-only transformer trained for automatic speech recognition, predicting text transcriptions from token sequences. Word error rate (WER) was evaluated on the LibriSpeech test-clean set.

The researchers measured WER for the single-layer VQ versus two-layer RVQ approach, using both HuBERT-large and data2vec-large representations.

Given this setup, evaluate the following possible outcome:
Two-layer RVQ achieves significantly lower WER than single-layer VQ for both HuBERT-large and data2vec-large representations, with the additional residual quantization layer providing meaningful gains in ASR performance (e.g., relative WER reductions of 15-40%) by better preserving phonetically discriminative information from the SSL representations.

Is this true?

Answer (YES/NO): NO